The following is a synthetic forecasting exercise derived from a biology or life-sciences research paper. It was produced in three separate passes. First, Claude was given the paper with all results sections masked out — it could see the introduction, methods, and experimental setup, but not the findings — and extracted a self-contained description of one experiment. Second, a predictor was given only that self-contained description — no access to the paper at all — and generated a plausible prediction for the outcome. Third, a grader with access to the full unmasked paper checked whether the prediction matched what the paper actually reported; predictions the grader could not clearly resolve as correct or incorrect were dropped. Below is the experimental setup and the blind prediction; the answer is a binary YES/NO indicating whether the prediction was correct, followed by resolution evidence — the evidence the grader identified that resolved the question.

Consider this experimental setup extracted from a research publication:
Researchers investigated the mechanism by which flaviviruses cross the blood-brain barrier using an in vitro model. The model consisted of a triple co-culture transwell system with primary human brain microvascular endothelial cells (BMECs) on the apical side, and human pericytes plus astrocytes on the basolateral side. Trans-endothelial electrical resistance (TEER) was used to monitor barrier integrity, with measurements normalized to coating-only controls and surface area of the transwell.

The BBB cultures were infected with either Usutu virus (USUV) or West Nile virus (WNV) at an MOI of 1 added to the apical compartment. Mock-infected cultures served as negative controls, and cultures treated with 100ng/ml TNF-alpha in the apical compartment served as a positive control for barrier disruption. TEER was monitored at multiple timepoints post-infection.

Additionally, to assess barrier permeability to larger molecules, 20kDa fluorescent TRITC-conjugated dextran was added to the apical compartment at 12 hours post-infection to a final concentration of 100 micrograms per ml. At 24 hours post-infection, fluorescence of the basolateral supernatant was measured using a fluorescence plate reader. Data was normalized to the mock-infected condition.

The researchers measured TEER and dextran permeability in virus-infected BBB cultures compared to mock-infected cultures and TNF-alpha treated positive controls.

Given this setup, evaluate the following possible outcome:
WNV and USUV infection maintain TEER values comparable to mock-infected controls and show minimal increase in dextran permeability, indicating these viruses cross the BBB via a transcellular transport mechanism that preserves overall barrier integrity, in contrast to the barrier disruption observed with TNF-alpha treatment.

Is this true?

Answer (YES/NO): YES